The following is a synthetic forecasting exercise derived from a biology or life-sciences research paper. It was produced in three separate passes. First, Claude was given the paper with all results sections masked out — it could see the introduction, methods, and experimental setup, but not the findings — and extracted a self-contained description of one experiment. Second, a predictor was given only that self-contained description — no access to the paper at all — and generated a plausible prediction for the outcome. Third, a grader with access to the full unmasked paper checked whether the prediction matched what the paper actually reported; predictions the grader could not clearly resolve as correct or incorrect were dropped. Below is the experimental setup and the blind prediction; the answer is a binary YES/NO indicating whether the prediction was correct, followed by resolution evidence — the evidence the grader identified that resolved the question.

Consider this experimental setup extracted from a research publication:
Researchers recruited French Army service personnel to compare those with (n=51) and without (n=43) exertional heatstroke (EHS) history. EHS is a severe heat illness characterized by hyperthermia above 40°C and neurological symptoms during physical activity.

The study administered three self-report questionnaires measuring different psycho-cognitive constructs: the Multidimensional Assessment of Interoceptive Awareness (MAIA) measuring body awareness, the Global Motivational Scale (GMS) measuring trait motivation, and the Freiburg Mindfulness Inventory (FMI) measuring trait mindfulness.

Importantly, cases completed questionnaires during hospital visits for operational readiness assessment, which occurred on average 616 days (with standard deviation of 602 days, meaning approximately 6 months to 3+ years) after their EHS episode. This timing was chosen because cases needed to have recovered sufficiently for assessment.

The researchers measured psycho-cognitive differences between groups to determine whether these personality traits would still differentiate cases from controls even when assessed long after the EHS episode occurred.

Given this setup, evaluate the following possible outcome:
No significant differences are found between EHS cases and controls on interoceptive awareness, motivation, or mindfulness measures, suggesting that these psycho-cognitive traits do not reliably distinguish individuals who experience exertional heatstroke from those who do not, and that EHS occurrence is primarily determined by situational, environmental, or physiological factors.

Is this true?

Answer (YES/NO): NO